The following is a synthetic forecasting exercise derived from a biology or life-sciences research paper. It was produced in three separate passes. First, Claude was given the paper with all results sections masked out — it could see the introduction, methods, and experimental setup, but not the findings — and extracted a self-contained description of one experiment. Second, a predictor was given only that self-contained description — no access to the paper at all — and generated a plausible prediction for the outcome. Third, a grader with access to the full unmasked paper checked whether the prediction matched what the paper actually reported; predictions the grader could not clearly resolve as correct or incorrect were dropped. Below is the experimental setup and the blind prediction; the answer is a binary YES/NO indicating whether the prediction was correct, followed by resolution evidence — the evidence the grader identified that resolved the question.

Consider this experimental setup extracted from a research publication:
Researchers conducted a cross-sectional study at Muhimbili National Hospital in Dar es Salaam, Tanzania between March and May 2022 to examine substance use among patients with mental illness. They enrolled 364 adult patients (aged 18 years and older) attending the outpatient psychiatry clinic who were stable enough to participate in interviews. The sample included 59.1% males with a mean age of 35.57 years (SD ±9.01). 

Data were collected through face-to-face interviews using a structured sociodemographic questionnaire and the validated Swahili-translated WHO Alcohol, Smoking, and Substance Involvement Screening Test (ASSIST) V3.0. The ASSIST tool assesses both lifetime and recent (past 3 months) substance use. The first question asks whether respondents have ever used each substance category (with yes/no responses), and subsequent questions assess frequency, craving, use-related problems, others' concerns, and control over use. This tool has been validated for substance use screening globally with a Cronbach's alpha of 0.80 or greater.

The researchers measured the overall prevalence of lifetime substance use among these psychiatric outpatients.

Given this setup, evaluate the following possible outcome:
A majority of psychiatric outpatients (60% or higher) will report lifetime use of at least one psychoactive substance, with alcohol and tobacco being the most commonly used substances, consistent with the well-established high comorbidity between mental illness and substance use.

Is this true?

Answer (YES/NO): NO